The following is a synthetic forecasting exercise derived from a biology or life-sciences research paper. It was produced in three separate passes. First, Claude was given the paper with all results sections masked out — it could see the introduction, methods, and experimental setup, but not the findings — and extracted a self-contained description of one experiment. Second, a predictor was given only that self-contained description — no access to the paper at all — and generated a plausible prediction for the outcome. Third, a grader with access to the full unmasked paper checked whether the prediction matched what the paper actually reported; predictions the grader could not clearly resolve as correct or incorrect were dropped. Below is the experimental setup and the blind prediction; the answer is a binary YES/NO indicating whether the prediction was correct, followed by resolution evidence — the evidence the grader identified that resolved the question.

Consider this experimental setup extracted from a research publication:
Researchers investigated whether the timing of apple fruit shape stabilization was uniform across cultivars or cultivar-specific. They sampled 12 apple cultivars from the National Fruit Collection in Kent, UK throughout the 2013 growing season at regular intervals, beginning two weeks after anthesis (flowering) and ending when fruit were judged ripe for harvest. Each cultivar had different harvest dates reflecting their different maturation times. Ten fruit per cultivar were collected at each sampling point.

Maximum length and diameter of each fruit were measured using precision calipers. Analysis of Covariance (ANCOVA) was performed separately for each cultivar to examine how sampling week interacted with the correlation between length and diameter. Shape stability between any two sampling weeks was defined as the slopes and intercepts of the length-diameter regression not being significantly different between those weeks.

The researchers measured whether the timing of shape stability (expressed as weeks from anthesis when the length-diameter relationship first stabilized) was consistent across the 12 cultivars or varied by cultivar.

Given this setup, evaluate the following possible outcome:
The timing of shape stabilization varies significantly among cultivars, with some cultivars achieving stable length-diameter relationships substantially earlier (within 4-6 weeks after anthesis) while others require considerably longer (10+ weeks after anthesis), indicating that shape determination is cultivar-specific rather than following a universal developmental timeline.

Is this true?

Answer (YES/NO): NO